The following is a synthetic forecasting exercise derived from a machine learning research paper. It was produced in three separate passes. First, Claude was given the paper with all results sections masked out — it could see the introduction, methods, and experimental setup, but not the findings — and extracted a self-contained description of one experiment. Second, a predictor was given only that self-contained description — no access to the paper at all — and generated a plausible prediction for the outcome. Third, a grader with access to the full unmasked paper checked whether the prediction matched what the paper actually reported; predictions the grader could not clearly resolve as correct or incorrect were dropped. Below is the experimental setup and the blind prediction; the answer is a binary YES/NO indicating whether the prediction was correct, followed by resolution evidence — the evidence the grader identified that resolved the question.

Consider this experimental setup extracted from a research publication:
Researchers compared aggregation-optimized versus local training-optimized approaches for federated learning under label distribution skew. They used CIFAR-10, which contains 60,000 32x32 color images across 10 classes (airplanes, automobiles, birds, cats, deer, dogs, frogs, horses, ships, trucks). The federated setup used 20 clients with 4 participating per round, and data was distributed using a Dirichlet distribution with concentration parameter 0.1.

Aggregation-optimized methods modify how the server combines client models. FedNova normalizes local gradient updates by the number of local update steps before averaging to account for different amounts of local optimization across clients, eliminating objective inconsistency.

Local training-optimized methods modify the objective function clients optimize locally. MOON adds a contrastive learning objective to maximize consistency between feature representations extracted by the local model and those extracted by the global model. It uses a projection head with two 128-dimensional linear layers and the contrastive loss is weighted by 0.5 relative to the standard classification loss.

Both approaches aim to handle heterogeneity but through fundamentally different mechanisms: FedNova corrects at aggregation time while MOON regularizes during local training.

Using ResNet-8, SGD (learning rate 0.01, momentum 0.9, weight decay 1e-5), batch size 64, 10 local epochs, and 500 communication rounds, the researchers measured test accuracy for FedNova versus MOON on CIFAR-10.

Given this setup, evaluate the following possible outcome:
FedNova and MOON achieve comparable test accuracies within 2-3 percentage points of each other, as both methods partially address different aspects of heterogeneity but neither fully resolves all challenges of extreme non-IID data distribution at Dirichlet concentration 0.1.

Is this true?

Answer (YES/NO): YES